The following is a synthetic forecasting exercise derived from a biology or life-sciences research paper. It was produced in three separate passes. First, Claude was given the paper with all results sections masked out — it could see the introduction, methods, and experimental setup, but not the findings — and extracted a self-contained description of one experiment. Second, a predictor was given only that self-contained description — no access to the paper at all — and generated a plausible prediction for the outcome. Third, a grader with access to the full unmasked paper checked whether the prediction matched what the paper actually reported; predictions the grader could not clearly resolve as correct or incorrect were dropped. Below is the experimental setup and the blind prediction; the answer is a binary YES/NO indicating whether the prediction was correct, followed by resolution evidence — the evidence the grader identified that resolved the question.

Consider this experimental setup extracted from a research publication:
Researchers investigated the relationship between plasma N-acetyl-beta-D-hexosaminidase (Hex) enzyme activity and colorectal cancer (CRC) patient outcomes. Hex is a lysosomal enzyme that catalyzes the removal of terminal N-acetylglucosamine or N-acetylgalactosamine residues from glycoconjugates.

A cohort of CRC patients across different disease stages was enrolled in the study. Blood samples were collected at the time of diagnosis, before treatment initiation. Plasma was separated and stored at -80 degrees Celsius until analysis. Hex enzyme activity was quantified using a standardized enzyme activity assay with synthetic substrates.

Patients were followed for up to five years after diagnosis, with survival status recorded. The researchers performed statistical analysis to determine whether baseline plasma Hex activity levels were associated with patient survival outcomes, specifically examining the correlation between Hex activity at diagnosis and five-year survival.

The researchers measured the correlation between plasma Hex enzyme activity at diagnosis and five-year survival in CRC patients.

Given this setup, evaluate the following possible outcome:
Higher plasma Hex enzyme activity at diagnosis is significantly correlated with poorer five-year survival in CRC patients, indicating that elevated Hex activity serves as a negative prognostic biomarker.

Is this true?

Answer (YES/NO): YES